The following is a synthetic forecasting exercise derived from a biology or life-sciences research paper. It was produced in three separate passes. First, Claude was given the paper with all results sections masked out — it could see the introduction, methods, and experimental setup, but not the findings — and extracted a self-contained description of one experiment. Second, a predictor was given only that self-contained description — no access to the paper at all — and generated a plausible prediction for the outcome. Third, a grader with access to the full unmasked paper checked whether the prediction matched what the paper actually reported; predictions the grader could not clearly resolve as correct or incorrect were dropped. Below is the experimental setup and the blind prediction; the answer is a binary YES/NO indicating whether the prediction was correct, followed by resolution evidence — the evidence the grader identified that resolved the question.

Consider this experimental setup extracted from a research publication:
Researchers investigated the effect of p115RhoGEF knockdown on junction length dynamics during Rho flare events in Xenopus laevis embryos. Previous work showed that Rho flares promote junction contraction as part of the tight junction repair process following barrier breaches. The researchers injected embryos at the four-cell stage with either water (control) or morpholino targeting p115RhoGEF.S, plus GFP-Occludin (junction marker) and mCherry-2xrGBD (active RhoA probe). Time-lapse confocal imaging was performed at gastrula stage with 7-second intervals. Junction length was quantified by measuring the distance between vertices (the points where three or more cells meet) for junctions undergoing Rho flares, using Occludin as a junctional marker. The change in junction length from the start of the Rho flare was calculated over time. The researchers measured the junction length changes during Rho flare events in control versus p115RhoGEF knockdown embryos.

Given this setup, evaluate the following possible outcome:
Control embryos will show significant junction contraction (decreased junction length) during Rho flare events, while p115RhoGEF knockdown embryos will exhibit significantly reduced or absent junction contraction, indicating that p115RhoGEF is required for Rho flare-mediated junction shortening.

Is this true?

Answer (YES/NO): YES